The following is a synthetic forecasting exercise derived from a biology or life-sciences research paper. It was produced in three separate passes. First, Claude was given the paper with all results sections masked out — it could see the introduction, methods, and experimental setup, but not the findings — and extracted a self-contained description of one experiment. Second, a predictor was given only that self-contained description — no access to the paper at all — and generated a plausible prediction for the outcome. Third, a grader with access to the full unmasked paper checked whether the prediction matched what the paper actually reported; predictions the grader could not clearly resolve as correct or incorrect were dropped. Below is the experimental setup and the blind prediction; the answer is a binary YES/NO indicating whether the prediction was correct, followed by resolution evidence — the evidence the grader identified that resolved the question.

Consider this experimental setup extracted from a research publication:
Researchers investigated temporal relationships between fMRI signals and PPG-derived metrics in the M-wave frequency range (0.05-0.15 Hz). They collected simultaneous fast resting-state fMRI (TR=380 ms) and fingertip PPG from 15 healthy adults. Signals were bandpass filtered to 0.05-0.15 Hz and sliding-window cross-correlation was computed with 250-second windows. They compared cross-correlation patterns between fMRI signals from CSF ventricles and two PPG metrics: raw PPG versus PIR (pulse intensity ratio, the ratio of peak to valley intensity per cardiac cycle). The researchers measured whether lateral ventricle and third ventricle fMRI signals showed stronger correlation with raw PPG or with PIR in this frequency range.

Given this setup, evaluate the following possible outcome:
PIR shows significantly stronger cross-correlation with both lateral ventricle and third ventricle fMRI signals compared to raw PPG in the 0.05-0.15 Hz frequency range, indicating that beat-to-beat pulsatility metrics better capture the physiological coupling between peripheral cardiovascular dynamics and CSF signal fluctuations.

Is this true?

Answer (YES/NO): NO